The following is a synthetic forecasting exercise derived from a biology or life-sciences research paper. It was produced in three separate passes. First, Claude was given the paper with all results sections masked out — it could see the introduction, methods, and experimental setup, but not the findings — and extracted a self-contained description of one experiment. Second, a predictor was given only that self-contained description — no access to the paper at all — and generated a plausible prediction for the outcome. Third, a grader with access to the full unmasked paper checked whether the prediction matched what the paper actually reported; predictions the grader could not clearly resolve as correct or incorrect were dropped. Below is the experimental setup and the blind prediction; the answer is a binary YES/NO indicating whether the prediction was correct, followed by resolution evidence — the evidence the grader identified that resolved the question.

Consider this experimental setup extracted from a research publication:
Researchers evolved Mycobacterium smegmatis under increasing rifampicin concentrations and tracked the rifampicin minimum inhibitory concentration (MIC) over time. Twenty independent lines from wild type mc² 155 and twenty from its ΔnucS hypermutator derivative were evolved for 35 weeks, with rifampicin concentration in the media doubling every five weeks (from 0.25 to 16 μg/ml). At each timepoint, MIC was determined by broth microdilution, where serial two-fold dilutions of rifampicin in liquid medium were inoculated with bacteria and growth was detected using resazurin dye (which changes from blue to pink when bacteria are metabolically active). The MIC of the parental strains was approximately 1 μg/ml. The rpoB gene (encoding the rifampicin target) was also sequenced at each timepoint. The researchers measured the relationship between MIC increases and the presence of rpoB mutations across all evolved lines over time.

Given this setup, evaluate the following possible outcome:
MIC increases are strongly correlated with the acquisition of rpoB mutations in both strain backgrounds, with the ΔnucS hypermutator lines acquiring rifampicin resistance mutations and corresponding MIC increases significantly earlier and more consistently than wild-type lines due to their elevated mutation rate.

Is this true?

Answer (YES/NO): YES